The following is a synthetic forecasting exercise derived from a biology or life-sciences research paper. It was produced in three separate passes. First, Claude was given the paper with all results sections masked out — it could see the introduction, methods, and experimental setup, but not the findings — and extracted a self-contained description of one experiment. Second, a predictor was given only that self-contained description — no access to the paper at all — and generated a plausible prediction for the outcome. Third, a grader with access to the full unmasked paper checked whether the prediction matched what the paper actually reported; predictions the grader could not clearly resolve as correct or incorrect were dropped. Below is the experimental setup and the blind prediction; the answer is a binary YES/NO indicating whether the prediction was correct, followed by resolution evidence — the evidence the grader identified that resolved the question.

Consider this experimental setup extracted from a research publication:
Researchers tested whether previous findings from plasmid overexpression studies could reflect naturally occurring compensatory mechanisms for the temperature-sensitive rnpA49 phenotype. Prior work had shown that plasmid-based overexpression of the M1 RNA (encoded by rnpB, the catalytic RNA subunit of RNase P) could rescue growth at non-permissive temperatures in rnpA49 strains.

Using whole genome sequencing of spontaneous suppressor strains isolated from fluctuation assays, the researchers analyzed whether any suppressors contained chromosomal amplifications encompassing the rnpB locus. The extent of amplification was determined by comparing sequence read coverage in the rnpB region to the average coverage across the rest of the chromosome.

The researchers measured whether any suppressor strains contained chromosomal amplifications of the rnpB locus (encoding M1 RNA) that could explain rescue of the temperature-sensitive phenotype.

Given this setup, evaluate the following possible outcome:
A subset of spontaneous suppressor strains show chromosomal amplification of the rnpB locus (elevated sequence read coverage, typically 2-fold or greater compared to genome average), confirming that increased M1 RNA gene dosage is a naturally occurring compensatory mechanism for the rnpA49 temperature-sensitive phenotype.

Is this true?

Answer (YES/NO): YES